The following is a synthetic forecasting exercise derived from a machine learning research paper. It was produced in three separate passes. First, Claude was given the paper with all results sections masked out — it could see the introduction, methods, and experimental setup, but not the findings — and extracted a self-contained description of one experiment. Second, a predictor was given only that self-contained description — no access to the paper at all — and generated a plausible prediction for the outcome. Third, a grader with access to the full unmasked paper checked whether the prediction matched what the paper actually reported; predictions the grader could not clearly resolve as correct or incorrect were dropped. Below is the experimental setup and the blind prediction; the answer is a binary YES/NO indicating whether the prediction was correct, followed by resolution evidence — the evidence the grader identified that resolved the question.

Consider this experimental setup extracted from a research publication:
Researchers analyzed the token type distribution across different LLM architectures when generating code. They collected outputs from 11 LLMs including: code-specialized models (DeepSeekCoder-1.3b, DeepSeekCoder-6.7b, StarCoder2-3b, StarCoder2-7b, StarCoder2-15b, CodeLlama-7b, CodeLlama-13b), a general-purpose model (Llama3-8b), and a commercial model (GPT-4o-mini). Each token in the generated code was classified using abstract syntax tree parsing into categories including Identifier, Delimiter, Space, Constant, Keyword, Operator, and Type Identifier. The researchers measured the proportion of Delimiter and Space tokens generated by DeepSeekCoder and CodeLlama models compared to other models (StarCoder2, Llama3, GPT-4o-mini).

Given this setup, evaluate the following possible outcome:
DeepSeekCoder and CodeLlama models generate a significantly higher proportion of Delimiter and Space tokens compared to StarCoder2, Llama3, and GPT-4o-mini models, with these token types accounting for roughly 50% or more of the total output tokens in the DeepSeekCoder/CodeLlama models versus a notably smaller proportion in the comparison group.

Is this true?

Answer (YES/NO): NO